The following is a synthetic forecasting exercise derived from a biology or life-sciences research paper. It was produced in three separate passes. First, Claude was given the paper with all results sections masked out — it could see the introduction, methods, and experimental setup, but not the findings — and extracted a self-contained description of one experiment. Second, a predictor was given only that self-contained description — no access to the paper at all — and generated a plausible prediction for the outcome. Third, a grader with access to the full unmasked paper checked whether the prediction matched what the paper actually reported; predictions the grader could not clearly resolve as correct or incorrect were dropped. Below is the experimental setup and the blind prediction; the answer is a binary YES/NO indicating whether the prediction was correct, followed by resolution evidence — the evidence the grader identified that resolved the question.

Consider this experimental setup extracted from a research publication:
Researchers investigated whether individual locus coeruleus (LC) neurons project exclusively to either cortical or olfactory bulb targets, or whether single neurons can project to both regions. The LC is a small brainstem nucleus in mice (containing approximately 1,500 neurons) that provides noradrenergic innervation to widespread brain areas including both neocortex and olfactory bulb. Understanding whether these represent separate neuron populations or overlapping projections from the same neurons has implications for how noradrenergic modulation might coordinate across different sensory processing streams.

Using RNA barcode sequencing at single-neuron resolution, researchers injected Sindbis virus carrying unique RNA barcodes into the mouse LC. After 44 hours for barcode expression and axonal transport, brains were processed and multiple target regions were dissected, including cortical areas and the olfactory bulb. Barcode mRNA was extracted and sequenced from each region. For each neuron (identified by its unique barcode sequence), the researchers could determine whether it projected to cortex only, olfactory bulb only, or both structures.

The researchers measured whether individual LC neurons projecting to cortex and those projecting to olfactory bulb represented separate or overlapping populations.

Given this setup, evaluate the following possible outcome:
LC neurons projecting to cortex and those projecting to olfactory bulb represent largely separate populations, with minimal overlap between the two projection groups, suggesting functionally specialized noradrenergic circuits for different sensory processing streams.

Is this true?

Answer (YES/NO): NO